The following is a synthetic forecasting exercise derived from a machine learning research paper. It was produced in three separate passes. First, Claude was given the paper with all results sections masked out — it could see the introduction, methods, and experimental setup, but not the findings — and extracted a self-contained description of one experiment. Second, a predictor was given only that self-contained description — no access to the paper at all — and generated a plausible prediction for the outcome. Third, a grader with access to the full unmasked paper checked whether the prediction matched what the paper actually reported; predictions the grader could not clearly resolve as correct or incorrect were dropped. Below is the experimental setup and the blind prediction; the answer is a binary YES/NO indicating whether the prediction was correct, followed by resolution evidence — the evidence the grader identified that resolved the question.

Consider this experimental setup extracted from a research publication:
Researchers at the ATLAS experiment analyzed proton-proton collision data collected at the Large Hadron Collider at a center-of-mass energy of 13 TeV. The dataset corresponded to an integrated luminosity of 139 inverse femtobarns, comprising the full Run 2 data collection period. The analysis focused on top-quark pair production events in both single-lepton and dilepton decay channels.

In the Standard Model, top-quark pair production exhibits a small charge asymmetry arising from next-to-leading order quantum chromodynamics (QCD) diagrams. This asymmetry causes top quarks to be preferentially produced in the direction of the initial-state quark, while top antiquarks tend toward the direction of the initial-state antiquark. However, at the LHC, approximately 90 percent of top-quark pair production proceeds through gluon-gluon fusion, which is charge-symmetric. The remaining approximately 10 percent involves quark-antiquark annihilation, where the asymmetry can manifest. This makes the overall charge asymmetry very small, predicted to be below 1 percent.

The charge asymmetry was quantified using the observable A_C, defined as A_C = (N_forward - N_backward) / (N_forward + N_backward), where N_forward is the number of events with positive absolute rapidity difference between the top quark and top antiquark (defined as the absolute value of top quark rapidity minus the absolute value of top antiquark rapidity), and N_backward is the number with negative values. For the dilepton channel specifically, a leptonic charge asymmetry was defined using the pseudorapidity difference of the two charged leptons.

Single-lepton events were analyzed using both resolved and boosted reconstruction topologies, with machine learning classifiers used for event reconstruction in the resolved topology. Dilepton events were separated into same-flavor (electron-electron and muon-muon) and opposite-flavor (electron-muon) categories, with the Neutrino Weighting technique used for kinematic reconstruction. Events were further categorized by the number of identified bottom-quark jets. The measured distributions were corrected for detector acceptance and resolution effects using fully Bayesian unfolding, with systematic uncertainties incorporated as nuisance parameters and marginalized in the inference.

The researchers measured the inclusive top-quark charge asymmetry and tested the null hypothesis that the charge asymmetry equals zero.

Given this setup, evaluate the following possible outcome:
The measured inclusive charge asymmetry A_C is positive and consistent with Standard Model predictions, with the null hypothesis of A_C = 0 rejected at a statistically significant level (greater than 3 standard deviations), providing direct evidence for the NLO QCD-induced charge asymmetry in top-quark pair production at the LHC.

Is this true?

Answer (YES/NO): YES